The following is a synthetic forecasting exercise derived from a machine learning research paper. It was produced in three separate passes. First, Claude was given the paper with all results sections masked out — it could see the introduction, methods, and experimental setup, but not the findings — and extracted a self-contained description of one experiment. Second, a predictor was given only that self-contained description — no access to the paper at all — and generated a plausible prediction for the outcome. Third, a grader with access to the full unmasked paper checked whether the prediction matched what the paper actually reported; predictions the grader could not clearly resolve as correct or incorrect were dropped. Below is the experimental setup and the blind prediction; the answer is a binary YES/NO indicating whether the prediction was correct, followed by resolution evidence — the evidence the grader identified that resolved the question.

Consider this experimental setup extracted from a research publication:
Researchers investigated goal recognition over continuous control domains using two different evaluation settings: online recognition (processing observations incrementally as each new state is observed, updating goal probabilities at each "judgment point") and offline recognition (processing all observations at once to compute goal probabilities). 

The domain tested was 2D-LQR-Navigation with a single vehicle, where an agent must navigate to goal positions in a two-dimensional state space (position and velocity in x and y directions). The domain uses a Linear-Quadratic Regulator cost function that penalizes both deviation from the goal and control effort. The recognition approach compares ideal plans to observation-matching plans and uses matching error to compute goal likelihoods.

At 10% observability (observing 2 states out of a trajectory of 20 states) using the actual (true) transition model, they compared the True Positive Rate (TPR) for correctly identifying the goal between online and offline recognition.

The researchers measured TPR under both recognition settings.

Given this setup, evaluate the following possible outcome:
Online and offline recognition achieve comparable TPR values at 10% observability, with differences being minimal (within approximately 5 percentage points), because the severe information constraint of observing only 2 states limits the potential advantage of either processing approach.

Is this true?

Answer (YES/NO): NO